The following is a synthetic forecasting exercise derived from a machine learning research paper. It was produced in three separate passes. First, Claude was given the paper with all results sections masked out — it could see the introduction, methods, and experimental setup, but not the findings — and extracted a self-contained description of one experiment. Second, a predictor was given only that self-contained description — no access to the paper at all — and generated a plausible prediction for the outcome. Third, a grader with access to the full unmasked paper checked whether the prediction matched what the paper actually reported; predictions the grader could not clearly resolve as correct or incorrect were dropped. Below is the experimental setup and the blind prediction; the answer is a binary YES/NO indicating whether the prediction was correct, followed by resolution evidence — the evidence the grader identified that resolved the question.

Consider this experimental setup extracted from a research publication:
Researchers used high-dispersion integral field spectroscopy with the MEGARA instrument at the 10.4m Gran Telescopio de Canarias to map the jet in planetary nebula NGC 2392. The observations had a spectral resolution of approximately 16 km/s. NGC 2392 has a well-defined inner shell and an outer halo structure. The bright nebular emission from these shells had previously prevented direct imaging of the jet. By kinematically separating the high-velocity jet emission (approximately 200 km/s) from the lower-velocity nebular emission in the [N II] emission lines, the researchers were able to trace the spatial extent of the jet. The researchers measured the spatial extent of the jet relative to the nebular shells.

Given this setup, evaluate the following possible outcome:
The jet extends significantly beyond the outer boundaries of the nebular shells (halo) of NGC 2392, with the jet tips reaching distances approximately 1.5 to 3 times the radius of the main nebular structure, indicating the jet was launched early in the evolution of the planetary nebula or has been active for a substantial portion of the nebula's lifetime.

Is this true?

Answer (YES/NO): YES